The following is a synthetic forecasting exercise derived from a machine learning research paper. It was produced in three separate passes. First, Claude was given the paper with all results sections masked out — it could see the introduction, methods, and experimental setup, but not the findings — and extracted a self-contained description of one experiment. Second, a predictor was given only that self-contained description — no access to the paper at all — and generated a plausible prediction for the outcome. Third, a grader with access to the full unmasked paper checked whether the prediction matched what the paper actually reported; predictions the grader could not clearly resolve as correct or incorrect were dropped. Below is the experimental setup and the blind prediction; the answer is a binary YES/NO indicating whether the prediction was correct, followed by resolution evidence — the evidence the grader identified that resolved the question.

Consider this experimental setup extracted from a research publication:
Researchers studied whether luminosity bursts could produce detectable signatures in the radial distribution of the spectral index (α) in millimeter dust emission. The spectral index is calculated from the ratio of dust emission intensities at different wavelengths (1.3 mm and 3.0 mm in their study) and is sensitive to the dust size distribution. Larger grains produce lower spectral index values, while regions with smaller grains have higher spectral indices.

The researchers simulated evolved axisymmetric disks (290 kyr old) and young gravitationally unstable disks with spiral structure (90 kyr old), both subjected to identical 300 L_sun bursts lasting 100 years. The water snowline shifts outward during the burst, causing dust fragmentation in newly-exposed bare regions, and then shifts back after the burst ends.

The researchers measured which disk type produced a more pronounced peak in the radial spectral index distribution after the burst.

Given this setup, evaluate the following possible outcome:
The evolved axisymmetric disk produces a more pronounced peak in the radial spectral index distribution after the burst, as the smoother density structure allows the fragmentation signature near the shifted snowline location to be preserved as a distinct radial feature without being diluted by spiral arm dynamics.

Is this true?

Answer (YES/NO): YES